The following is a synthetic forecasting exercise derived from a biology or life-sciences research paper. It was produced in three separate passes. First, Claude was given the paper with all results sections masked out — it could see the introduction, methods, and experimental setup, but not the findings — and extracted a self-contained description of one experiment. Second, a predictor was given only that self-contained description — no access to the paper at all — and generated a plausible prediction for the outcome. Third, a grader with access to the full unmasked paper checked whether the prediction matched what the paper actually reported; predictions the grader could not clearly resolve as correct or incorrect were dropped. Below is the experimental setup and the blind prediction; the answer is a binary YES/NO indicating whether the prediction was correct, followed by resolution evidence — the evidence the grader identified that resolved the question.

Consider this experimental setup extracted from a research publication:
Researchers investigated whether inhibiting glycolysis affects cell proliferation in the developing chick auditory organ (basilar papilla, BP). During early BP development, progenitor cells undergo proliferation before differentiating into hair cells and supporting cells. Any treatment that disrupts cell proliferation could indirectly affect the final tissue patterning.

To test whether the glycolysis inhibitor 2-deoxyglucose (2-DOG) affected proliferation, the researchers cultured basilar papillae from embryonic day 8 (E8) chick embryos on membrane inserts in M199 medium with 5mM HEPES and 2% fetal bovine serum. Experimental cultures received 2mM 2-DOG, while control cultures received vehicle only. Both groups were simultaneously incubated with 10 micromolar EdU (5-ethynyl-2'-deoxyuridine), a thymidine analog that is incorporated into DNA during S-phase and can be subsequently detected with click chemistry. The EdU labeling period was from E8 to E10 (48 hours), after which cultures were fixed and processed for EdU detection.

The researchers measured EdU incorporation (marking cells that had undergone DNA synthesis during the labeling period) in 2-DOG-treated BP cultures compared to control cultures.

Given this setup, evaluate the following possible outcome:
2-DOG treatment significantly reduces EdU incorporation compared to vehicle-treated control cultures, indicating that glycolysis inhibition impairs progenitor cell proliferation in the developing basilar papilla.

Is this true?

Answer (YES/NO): YES